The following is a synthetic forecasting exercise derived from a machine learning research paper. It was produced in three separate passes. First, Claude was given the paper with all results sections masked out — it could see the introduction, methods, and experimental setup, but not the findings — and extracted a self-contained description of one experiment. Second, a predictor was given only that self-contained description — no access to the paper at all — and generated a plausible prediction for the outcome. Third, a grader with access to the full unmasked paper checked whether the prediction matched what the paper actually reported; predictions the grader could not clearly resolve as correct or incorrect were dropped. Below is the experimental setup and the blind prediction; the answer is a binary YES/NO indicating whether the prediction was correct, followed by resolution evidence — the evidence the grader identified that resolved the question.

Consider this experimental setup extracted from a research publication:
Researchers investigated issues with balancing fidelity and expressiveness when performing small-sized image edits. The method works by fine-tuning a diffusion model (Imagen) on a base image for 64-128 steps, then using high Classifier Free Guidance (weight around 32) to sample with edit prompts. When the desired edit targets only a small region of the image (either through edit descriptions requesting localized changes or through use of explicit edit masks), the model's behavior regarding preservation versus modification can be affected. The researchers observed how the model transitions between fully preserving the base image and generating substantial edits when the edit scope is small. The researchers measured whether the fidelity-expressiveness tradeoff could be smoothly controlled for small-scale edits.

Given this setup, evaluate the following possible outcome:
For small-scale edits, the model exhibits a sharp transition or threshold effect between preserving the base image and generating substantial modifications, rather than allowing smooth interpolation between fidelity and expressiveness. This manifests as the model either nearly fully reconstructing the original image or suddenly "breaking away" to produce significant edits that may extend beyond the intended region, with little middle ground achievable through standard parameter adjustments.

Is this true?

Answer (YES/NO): YES